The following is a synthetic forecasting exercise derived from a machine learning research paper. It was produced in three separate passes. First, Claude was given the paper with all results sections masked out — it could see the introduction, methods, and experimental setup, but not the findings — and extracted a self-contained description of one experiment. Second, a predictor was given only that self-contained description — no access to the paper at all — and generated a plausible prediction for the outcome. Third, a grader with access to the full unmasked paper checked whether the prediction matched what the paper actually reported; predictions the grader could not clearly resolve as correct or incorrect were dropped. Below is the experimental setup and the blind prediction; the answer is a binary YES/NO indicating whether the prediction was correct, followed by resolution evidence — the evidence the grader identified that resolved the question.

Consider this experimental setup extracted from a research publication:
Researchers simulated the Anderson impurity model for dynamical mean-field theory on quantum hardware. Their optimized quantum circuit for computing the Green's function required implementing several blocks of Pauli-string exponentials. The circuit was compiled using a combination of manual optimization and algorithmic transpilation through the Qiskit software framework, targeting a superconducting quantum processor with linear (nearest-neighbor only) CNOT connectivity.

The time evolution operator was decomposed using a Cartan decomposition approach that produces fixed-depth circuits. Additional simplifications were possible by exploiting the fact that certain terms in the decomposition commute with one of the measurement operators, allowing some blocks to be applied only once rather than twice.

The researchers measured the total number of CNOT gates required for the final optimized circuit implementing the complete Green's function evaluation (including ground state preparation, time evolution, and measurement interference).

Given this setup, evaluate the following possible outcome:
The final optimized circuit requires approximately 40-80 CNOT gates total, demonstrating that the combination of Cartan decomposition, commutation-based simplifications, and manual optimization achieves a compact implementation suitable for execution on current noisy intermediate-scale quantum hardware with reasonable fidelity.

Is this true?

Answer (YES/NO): YES